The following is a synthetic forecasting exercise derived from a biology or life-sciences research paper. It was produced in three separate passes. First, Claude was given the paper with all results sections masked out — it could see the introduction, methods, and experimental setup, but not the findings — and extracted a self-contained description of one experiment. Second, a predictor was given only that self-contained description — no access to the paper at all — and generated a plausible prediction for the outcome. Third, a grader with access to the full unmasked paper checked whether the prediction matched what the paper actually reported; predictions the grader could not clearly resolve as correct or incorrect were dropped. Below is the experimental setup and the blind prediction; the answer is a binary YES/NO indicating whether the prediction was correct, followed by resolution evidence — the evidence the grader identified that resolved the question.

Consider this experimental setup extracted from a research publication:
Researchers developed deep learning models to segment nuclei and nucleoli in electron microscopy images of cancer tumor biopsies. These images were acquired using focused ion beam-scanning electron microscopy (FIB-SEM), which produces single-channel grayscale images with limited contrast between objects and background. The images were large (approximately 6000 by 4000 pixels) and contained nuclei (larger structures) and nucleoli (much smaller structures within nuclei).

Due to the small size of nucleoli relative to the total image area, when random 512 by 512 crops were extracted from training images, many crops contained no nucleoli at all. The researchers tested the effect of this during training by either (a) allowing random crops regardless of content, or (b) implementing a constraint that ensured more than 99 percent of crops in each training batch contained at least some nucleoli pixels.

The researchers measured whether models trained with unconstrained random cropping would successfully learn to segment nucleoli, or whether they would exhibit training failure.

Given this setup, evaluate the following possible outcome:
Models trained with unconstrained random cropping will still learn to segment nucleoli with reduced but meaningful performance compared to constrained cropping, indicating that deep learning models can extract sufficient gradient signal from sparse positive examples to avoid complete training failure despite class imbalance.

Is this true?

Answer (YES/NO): NO